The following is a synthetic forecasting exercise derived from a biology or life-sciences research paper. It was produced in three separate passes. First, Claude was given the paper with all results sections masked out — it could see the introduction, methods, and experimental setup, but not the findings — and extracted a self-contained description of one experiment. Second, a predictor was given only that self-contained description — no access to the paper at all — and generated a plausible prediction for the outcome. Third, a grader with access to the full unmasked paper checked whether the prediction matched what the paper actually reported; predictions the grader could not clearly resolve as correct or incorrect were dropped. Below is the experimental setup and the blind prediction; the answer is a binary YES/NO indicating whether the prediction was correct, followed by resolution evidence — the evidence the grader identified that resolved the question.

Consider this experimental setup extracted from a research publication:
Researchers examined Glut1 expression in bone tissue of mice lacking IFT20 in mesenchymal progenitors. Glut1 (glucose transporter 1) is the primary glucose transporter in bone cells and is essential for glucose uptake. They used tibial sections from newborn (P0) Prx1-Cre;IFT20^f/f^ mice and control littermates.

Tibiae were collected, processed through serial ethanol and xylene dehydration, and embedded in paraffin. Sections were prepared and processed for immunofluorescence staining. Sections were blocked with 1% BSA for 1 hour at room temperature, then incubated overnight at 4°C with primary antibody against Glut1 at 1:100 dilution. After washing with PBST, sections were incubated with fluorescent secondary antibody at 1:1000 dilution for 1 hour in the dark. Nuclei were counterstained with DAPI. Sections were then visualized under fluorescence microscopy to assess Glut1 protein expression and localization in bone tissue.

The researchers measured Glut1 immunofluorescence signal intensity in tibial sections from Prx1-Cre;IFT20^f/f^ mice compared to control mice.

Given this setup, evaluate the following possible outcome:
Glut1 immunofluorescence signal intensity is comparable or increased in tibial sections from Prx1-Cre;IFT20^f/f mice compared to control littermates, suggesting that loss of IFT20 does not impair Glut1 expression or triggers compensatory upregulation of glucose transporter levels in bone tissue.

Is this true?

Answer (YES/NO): NO